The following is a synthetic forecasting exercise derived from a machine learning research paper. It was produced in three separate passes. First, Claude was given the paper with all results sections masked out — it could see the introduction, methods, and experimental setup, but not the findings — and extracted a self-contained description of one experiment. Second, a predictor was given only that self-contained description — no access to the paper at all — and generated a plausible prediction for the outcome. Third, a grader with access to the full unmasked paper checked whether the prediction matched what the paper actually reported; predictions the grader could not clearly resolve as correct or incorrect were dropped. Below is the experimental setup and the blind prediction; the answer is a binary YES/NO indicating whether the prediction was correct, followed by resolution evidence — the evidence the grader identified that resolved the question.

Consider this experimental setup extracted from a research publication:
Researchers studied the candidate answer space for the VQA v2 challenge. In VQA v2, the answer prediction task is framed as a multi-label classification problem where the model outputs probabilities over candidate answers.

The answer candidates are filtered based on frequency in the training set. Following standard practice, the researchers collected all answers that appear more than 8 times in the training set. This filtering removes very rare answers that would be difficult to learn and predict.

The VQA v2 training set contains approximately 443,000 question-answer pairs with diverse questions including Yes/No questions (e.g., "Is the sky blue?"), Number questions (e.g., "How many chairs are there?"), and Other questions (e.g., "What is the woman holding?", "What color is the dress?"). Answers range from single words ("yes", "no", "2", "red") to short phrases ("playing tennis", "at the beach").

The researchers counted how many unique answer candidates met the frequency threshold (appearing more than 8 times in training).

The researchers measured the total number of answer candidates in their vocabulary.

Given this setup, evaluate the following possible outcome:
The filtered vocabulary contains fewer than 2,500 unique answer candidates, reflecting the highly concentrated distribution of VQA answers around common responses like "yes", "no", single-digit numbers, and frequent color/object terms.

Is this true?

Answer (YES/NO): NO